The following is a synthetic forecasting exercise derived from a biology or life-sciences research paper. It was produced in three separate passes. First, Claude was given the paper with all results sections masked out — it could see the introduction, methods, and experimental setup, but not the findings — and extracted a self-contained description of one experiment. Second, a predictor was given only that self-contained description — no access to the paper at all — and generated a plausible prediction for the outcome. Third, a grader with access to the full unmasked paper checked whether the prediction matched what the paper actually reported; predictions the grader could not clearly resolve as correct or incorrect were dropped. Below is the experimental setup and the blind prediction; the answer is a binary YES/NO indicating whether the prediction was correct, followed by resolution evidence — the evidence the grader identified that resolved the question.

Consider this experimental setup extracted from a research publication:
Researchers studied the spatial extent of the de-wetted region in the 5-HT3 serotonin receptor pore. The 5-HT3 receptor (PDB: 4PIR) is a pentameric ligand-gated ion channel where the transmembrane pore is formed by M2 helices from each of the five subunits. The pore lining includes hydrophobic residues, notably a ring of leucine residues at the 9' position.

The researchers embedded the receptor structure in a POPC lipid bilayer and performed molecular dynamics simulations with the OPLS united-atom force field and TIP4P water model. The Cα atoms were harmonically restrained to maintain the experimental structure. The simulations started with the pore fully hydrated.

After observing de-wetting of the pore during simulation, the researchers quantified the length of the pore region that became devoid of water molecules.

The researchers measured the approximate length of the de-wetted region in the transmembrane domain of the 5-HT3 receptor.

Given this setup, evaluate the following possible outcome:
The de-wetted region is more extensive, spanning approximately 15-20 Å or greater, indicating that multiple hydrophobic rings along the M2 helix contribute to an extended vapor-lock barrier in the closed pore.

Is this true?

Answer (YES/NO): NO